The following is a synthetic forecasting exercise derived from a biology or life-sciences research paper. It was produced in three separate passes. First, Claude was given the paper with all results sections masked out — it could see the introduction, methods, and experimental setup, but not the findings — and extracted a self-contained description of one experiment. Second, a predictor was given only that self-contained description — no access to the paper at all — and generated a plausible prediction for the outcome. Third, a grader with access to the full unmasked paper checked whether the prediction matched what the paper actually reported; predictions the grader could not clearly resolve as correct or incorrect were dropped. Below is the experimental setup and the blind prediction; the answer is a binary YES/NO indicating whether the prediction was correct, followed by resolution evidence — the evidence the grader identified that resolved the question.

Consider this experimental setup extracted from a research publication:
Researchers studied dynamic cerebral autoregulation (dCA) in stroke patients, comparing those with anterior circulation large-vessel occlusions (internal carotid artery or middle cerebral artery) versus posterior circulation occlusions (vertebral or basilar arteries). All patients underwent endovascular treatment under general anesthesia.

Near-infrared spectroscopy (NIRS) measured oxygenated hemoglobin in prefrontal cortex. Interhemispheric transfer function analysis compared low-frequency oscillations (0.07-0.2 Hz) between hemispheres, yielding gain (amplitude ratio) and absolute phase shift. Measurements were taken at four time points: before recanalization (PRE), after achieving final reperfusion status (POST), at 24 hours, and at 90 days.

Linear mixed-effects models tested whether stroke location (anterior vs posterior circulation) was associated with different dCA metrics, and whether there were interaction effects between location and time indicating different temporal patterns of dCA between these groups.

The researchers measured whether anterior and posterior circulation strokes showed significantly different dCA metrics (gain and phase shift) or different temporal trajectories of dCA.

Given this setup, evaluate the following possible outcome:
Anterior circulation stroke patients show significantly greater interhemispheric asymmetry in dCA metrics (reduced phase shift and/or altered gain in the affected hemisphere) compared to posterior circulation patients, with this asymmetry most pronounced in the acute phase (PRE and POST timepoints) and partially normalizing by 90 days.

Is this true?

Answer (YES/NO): NO